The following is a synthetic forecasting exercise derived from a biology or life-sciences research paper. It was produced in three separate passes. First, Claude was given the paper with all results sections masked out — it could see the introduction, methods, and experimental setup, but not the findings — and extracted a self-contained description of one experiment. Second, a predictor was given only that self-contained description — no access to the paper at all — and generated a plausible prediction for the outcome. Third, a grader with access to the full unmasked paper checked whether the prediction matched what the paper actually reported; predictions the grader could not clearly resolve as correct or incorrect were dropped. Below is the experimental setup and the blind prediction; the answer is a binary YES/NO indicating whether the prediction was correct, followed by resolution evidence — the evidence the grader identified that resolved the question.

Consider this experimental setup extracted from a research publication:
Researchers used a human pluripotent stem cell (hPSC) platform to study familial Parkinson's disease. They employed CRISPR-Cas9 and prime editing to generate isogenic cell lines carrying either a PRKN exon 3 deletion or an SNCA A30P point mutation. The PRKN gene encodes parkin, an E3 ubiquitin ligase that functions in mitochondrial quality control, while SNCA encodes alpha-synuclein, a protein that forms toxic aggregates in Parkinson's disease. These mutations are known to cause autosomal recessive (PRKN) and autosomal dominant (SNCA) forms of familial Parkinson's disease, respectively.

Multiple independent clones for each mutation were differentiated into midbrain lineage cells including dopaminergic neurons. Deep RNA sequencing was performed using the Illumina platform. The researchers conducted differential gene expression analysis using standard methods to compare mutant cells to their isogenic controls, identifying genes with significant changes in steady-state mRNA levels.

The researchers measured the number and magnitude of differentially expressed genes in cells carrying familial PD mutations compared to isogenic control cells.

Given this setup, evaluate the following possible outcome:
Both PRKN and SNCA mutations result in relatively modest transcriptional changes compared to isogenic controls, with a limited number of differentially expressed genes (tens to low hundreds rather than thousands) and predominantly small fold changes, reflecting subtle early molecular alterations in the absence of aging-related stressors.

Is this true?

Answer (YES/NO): NO